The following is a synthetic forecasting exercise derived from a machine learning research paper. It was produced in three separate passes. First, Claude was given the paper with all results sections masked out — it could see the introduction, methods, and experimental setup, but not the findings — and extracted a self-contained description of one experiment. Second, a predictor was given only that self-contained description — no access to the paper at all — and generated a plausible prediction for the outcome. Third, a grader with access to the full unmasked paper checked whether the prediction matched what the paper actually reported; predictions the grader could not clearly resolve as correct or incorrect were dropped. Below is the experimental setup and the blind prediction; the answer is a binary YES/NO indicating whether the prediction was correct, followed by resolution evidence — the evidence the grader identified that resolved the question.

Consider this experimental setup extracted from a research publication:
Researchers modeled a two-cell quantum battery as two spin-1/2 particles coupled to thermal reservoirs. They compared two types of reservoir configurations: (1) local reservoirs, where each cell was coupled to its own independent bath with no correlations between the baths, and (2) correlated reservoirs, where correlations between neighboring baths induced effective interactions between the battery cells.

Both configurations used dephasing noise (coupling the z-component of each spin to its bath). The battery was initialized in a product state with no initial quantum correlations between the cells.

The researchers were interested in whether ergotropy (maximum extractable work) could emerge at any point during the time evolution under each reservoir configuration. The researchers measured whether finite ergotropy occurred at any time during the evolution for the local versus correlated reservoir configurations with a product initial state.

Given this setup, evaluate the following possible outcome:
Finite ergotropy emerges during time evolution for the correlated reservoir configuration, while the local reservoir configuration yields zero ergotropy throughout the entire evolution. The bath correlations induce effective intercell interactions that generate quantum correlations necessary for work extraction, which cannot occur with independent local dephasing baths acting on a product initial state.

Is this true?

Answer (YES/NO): YES